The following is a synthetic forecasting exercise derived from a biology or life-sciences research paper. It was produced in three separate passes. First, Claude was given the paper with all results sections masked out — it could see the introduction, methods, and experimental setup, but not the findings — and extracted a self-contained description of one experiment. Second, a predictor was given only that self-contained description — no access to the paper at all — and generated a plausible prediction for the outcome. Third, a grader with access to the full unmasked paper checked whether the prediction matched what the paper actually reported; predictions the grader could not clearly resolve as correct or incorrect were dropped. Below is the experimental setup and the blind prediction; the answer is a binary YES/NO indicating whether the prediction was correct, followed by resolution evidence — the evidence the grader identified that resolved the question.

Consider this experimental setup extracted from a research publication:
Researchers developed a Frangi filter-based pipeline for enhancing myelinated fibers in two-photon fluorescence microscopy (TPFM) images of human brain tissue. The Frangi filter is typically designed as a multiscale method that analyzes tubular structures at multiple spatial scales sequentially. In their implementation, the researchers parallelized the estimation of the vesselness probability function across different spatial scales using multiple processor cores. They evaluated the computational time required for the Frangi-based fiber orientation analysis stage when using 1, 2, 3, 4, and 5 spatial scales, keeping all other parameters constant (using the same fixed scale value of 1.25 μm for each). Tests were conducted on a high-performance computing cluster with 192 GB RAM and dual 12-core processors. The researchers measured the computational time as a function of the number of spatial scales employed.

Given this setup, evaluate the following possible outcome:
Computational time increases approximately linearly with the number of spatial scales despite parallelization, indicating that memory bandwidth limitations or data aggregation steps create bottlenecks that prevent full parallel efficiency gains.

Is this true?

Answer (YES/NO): NO